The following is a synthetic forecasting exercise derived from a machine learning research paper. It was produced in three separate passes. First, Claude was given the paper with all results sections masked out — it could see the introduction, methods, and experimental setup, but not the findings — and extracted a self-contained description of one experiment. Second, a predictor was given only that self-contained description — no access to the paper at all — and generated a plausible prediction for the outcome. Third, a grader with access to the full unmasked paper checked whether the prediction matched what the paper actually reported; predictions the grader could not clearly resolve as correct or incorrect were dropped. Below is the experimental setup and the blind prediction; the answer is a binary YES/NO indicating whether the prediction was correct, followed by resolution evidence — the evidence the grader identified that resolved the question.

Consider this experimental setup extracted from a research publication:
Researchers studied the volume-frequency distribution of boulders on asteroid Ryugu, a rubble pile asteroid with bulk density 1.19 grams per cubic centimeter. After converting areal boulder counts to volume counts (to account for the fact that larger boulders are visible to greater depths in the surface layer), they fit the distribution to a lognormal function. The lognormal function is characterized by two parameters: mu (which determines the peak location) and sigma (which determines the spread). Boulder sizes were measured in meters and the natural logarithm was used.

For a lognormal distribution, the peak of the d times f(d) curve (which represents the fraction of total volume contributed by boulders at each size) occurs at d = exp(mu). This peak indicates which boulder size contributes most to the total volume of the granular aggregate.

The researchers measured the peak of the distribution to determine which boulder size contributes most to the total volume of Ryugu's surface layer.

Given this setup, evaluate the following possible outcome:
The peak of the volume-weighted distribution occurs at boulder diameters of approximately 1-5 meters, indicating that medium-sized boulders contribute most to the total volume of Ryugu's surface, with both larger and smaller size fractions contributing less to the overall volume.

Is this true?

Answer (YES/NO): YES